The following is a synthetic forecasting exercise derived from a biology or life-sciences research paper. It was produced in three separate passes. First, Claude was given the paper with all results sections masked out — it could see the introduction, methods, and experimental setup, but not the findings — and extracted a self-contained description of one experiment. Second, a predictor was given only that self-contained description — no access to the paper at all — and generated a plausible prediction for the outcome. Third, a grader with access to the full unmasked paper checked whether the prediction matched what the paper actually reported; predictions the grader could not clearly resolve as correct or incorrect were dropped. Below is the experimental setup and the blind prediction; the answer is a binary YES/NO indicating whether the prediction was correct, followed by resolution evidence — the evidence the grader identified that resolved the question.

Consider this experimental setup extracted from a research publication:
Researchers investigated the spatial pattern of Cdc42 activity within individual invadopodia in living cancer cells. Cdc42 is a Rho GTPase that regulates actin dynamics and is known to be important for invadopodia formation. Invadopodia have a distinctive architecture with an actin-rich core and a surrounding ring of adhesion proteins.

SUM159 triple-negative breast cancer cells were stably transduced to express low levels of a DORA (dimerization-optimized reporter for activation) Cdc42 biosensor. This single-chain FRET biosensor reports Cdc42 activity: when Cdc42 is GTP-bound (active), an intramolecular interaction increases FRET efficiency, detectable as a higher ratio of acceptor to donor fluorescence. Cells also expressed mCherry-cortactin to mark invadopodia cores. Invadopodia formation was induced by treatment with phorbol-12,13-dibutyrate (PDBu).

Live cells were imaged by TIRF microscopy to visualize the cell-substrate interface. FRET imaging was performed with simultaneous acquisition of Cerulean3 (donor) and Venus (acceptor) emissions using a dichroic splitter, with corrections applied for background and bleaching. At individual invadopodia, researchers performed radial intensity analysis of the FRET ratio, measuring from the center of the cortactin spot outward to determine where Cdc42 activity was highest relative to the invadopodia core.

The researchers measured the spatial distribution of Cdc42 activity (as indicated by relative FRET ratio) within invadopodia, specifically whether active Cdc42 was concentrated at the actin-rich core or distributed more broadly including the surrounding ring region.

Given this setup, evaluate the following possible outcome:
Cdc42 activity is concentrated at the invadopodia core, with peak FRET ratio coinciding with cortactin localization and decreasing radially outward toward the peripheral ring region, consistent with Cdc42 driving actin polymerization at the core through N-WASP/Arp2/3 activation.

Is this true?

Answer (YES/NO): YES